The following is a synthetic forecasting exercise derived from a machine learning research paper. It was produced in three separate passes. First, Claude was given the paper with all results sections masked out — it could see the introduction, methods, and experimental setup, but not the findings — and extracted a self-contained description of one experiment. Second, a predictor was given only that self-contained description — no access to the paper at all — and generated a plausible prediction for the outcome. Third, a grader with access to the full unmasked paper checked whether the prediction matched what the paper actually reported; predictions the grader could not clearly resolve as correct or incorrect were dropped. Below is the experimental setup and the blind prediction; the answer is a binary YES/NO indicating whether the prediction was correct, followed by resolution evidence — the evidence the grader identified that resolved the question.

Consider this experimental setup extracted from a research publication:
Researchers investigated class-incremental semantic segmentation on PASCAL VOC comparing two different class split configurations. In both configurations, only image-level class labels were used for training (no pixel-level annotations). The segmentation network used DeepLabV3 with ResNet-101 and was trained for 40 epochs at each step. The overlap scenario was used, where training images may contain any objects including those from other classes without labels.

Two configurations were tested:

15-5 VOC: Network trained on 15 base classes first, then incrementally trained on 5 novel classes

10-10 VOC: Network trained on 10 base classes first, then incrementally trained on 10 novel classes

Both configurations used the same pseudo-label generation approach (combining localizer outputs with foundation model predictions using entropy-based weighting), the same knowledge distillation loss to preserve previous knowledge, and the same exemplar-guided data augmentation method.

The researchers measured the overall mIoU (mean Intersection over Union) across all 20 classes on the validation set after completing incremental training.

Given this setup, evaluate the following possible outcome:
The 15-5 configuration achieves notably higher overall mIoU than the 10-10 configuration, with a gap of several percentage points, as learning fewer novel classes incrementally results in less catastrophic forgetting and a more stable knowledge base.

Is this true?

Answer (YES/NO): NO